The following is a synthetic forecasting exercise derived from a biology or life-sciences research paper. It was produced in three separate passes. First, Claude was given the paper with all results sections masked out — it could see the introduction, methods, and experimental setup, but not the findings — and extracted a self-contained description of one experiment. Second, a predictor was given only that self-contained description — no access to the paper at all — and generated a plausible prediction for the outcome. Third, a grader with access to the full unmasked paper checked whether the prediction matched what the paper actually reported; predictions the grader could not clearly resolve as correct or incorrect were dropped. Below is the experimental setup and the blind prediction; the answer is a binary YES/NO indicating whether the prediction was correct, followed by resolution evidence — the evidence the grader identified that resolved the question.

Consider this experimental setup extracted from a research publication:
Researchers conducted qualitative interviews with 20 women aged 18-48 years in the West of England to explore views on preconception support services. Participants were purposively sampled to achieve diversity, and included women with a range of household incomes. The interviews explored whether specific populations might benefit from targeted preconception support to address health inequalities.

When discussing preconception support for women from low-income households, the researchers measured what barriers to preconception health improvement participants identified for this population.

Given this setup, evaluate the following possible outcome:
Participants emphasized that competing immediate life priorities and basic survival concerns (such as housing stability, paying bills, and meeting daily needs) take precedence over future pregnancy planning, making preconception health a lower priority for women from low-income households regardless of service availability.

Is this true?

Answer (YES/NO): NO